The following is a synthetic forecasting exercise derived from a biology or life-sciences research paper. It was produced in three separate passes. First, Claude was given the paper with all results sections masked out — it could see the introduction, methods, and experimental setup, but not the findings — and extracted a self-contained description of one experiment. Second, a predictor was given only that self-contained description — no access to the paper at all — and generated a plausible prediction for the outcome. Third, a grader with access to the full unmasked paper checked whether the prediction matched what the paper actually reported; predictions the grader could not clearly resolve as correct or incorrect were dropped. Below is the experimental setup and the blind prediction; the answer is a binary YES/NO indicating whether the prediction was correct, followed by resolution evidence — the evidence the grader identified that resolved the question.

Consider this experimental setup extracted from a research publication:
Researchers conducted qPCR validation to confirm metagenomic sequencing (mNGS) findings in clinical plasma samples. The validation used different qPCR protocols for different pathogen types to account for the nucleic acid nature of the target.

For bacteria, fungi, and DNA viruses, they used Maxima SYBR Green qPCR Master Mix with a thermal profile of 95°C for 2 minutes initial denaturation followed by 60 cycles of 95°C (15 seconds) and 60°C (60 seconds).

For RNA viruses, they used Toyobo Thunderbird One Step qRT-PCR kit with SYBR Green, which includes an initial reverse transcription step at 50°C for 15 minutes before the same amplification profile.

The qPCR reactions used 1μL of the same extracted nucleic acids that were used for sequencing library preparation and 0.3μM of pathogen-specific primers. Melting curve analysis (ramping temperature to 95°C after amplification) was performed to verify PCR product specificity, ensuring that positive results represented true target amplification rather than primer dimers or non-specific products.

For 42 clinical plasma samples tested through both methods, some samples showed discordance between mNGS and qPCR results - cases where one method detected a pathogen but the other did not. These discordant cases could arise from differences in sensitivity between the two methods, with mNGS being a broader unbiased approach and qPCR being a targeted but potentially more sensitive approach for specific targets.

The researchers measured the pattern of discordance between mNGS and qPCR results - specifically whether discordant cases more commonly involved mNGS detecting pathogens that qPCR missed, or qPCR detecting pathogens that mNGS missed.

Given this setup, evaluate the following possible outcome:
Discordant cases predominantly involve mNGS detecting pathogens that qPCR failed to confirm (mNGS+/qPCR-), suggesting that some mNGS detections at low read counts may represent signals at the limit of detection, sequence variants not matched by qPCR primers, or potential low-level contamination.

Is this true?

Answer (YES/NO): NO